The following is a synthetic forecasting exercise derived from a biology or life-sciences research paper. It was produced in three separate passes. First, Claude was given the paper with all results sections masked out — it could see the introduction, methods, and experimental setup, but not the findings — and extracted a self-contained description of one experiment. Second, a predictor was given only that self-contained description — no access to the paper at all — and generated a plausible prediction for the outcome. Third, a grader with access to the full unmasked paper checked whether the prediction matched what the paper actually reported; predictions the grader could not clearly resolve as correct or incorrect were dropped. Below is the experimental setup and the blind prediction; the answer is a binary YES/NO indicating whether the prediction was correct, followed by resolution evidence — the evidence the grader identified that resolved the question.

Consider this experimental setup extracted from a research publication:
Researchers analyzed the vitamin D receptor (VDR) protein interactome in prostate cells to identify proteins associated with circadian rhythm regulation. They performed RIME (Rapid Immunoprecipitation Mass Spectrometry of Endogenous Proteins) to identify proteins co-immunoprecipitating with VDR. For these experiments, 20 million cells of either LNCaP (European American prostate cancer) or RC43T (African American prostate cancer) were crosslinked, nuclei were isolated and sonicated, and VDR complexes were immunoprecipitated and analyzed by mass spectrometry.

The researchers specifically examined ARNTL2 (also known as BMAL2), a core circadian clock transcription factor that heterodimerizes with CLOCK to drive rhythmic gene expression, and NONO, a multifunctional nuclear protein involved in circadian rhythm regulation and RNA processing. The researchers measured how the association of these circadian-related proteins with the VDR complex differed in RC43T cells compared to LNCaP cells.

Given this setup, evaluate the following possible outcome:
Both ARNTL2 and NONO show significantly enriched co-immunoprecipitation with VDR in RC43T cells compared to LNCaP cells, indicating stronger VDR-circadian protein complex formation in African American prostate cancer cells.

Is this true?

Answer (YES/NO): NO